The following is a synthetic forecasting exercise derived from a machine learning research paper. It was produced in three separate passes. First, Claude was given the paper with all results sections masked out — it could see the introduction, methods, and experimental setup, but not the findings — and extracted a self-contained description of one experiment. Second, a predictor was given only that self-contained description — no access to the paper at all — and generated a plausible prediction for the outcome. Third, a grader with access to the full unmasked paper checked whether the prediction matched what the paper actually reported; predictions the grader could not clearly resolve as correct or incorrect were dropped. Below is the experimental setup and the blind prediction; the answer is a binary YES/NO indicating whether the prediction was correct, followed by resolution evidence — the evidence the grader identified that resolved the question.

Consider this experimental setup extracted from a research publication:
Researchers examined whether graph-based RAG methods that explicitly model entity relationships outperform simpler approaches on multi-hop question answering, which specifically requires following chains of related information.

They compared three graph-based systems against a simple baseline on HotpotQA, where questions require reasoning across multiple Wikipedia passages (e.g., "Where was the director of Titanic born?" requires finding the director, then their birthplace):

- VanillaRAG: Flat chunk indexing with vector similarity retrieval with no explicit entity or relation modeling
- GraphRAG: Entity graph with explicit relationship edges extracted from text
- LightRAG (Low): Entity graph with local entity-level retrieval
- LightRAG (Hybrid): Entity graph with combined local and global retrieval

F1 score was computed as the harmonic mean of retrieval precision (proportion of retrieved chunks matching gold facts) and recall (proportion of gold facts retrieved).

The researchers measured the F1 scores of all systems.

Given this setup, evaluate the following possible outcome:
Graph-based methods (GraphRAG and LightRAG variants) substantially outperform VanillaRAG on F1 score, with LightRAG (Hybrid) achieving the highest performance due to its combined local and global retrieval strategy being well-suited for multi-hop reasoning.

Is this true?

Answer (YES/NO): NO